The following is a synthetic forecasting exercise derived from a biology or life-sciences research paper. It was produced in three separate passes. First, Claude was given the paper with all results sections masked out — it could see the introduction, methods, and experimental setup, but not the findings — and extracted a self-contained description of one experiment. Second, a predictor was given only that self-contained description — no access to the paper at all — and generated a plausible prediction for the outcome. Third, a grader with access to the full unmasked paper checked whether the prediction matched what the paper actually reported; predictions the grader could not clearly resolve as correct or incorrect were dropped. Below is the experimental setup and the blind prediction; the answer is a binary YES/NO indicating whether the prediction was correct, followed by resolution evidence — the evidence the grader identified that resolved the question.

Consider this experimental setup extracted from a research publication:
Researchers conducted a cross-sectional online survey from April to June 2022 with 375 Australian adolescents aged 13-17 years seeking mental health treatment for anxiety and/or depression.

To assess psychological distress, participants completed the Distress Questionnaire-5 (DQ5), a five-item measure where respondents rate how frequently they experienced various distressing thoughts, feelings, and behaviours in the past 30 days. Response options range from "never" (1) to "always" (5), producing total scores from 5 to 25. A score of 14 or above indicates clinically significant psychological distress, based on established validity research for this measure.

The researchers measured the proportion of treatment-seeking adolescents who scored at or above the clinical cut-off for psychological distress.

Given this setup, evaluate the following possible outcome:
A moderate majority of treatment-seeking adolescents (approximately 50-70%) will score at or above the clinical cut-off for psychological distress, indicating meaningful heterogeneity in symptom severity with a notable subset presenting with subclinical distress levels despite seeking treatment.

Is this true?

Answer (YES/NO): NO